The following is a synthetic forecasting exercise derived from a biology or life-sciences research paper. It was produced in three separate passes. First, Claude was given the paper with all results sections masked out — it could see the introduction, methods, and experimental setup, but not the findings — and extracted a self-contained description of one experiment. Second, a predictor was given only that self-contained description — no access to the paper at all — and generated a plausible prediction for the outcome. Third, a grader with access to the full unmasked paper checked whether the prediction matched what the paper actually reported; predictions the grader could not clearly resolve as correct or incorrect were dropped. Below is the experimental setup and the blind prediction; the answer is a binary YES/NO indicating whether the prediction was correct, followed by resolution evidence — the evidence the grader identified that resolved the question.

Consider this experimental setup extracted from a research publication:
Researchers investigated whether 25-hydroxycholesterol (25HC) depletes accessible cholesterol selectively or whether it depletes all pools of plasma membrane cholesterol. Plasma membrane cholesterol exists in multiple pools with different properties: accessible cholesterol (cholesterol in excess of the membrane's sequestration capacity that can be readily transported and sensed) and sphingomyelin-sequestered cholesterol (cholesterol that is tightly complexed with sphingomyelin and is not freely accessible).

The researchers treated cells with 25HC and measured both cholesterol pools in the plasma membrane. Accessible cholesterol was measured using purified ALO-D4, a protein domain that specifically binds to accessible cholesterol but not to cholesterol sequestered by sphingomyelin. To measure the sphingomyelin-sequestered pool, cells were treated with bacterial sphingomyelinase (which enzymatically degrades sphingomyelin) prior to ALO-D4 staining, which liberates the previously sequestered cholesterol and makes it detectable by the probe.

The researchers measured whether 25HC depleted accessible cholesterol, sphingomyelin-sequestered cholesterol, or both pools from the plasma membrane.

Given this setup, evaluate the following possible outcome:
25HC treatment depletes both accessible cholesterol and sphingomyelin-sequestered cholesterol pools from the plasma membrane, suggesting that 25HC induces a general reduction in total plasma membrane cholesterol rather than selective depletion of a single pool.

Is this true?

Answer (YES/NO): NO